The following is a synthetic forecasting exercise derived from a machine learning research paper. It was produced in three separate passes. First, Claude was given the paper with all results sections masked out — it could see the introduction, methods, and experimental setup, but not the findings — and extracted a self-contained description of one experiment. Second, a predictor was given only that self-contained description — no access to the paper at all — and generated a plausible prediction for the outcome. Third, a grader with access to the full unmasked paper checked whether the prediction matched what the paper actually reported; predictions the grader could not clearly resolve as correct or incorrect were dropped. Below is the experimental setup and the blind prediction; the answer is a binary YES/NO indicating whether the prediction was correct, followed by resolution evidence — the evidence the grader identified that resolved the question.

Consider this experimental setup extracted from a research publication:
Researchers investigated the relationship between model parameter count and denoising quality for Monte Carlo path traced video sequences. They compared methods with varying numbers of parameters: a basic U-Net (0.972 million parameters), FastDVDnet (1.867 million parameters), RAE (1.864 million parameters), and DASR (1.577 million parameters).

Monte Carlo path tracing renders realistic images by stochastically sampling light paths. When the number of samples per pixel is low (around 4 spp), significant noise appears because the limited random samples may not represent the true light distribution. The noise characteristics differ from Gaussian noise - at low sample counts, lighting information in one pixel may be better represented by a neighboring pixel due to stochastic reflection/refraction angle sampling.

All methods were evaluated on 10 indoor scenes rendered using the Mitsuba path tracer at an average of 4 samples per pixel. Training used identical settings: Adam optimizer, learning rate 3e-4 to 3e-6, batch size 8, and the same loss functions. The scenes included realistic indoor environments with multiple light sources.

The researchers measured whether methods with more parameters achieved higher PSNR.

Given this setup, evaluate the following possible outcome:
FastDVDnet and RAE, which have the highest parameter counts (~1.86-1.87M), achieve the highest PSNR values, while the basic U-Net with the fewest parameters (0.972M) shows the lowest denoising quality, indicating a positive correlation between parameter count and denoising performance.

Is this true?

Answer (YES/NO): NO